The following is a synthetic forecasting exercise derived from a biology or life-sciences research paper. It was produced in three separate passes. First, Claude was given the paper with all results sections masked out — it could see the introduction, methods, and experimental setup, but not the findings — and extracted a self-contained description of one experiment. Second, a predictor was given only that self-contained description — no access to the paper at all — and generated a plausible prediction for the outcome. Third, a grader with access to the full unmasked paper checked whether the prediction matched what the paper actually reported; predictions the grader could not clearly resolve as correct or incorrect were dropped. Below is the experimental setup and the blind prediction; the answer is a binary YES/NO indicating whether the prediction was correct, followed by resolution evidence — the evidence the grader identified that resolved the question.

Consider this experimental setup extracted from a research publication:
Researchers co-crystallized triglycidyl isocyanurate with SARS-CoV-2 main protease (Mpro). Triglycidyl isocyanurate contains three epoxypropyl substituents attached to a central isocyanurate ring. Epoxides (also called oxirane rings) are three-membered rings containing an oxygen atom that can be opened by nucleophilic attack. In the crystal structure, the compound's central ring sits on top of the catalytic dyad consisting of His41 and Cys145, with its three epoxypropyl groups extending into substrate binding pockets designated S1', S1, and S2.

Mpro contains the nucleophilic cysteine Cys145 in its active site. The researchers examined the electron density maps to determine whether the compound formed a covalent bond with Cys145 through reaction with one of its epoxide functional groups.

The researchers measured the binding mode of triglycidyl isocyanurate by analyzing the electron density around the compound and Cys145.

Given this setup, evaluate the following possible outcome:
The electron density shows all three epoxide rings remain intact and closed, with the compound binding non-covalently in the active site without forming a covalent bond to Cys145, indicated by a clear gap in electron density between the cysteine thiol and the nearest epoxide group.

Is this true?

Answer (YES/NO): NO